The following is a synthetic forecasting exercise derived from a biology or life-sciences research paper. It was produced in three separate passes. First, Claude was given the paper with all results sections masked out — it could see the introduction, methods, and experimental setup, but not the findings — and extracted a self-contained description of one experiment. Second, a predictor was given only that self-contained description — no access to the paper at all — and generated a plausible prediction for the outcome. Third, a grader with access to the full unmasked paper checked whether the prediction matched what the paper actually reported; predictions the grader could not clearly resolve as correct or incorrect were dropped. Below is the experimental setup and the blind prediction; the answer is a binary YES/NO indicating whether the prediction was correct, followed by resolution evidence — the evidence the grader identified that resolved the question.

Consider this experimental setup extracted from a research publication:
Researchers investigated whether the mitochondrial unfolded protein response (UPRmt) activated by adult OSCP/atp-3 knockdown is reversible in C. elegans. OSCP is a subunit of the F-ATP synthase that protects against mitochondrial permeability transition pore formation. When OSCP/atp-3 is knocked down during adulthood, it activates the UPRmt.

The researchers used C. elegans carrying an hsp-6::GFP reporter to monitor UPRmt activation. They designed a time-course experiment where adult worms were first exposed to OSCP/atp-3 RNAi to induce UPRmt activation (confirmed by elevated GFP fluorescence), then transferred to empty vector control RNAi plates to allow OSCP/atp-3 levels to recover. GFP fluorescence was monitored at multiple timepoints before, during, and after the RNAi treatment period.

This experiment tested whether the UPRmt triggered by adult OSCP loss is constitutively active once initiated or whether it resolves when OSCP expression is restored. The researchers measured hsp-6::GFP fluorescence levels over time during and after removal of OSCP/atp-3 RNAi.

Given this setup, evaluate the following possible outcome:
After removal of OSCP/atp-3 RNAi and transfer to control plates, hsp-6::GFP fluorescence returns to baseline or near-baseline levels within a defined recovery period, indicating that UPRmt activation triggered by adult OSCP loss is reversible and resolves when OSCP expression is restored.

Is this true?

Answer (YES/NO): YES